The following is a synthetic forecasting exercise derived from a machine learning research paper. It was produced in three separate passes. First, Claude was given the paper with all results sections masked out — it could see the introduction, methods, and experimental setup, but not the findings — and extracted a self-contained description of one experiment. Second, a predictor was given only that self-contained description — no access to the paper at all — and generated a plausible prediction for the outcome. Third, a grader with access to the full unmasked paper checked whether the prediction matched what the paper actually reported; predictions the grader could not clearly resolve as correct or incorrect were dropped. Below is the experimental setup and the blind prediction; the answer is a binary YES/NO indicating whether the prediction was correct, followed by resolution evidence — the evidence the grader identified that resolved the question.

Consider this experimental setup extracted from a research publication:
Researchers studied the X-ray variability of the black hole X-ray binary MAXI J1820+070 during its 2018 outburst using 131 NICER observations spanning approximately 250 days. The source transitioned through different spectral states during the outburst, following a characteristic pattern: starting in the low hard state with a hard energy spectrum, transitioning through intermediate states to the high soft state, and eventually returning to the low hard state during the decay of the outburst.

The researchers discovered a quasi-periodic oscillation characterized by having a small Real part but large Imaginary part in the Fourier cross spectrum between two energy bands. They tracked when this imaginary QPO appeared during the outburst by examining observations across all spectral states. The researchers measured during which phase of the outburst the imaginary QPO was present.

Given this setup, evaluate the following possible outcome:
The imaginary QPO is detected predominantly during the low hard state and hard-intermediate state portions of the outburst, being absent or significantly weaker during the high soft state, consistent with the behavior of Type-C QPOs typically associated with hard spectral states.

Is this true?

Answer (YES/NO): NO